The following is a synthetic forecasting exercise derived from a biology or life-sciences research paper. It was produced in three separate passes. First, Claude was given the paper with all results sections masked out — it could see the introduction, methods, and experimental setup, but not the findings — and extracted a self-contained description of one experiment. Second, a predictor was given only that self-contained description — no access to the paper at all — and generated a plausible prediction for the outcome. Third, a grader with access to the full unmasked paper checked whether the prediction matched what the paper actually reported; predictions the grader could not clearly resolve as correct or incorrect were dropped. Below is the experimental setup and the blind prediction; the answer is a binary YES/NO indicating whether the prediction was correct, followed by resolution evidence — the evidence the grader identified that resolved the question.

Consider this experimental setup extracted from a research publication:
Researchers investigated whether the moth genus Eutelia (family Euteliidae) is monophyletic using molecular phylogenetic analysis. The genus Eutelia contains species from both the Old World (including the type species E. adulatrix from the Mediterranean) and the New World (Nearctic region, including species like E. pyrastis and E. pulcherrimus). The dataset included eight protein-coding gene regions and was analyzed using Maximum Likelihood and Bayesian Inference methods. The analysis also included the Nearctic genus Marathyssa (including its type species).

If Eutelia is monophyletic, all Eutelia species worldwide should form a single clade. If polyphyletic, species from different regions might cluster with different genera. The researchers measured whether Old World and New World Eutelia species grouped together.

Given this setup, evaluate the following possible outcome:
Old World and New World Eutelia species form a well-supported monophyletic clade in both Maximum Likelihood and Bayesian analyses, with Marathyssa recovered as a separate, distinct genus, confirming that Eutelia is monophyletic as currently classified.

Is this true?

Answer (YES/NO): NO